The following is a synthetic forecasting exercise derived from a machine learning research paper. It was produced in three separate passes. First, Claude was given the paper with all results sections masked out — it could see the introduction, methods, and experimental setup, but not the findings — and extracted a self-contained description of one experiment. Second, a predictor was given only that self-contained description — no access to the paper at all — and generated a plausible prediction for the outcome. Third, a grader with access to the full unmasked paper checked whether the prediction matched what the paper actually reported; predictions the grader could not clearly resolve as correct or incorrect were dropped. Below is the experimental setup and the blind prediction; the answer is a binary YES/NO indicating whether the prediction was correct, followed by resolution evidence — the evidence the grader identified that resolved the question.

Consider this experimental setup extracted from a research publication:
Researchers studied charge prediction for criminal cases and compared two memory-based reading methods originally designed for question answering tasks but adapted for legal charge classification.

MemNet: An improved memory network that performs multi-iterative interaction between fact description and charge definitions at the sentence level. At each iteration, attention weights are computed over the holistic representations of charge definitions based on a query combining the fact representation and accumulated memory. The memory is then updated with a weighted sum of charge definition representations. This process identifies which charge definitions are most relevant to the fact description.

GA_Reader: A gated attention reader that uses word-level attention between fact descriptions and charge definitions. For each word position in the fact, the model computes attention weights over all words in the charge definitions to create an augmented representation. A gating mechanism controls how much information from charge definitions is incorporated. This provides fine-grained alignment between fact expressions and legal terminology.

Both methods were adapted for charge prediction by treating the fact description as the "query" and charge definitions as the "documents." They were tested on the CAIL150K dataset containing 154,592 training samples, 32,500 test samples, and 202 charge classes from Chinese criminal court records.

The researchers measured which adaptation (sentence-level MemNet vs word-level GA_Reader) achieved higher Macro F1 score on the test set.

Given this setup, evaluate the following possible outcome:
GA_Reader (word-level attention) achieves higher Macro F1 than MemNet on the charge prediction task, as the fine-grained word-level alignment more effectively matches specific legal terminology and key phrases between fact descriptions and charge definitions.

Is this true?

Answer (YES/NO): NO